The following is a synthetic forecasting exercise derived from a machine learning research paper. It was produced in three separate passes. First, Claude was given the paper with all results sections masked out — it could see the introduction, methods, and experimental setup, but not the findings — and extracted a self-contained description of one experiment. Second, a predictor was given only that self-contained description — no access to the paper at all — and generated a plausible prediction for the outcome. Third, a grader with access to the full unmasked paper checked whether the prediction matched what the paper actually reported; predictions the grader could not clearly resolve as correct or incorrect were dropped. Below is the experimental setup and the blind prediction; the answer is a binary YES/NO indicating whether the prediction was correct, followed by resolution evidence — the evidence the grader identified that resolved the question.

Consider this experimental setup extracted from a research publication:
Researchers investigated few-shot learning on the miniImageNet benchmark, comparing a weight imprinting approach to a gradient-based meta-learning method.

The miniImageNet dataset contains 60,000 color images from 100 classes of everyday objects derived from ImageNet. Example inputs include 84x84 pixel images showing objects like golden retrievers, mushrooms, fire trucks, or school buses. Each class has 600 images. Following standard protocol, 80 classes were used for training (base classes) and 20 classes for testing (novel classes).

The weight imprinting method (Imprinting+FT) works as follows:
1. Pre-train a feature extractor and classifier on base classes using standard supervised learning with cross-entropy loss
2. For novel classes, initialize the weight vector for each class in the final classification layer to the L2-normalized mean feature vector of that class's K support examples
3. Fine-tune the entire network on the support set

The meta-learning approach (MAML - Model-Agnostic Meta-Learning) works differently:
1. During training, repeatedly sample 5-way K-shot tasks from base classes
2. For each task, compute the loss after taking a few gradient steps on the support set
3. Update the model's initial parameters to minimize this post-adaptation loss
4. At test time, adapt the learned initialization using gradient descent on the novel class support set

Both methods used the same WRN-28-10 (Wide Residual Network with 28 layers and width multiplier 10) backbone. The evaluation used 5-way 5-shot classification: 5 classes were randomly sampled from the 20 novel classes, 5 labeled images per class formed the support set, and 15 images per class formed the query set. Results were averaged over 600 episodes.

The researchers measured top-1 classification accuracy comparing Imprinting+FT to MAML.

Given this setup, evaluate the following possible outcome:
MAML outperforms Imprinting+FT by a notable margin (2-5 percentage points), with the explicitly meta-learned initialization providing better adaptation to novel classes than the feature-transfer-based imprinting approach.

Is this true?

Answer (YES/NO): NO